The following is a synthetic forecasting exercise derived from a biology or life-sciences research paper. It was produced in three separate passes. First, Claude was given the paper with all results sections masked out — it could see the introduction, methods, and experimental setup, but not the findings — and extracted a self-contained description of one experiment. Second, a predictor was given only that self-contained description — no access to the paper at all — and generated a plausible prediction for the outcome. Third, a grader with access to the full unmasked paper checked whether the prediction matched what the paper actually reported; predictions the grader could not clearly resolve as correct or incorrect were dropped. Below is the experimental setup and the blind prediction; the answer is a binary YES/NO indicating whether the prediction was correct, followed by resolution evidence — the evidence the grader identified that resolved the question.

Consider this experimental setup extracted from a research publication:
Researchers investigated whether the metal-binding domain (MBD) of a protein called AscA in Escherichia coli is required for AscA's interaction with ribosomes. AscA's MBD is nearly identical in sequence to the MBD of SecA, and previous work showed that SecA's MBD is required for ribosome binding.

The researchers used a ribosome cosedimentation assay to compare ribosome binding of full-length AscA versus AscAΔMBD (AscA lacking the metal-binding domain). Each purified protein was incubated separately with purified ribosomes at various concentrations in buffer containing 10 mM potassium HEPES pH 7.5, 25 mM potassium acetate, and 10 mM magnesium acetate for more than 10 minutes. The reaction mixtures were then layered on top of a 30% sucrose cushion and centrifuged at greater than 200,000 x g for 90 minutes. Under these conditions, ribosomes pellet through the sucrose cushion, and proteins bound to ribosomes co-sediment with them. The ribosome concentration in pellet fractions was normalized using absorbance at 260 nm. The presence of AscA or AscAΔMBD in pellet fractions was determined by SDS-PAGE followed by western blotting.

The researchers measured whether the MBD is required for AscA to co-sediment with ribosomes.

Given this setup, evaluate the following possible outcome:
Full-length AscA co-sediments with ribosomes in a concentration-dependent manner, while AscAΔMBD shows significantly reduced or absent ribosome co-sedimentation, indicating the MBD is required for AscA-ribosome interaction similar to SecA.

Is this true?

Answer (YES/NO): YES